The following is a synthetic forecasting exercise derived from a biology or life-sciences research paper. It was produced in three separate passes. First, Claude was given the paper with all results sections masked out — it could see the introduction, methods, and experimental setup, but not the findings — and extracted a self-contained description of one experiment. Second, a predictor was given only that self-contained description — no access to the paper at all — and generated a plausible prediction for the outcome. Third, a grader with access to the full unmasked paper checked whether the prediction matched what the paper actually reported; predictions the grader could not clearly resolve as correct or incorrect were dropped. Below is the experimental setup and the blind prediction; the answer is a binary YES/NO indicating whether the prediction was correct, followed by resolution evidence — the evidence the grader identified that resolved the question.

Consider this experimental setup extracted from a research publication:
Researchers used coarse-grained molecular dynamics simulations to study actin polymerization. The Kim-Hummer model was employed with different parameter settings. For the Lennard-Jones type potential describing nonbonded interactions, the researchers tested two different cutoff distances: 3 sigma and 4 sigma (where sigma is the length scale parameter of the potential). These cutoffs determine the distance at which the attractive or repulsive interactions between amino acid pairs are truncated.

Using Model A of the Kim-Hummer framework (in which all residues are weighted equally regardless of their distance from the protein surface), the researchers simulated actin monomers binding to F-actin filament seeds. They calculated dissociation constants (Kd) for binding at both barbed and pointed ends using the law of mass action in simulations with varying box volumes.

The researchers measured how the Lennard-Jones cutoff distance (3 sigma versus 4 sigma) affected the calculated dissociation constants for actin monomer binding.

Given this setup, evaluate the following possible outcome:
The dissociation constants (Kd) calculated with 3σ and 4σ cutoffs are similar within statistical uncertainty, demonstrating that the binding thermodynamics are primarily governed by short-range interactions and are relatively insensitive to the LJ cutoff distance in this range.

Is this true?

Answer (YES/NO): NO